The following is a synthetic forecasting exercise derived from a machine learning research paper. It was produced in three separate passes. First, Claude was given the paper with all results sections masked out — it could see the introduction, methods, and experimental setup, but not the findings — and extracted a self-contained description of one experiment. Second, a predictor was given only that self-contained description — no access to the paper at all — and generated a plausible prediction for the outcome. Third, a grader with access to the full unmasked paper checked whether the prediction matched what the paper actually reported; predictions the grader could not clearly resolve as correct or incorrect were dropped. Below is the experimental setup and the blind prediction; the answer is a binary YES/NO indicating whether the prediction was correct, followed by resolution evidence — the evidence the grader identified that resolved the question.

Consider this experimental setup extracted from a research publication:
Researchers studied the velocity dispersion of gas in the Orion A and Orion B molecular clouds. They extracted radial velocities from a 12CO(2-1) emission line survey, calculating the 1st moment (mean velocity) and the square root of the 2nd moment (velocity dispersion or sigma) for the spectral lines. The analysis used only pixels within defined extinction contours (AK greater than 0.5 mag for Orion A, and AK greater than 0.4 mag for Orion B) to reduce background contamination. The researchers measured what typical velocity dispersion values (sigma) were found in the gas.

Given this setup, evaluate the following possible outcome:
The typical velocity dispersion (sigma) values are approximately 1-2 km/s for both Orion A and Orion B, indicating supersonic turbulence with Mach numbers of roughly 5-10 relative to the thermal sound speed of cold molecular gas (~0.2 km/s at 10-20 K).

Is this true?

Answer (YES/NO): YES